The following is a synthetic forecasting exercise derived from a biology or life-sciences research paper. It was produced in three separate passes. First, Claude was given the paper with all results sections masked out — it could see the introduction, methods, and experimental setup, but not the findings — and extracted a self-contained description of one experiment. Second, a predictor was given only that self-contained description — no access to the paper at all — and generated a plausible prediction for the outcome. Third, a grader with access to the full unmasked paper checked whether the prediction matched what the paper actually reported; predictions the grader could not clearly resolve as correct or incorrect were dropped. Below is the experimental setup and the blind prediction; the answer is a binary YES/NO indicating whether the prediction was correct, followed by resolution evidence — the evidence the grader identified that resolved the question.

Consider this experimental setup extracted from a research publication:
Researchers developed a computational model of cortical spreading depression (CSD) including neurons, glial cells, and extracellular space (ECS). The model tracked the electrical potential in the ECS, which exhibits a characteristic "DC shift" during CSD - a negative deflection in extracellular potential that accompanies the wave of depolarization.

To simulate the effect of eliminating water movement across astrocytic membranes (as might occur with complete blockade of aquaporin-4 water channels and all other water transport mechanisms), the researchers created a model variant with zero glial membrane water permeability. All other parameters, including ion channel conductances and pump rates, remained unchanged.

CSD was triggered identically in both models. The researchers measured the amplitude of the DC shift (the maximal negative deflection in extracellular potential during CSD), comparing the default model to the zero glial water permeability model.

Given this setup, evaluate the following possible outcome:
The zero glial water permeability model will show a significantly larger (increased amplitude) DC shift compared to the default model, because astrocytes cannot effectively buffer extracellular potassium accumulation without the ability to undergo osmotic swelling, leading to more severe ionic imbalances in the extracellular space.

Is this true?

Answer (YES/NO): NO